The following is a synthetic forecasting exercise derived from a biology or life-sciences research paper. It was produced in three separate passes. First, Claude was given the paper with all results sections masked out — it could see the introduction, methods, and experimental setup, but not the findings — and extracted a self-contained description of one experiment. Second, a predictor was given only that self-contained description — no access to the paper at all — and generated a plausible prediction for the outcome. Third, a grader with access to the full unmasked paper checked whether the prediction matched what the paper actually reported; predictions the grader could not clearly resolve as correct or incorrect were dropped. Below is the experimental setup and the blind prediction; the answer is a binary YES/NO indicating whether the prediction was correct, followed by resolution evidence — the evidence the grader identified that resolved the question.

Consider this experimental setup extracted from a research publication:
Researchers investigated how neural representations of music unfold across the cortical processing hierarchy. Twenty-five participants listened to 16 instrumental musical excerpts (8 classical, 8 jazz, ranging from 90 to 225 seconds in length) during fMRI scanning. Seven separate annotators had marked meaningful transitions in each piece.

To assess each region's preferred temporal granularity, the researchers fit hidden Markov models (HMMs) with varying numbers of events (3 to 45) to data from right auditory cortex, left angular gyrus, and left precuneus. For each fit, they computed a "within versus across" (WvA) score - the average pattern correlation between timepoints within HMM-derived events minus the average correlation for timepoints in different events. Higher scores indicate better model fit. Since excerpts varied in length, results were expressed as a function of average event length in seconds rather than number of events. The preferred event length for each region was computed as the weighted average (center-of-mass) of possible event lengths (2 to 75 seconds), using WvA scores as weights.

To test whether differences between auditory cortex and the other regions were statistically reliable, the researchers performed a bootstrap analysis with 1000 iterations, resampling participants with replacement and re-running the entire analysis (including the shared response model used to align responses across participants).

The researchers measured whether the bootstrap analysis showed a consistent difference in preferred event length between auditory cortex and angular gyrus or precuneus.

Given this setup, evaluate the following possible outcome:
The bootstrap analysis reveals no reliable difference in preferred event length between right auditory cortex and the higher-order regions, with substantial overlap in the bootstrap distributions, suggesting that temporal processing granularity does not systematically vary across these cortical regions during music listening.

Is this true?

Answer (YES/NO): NO